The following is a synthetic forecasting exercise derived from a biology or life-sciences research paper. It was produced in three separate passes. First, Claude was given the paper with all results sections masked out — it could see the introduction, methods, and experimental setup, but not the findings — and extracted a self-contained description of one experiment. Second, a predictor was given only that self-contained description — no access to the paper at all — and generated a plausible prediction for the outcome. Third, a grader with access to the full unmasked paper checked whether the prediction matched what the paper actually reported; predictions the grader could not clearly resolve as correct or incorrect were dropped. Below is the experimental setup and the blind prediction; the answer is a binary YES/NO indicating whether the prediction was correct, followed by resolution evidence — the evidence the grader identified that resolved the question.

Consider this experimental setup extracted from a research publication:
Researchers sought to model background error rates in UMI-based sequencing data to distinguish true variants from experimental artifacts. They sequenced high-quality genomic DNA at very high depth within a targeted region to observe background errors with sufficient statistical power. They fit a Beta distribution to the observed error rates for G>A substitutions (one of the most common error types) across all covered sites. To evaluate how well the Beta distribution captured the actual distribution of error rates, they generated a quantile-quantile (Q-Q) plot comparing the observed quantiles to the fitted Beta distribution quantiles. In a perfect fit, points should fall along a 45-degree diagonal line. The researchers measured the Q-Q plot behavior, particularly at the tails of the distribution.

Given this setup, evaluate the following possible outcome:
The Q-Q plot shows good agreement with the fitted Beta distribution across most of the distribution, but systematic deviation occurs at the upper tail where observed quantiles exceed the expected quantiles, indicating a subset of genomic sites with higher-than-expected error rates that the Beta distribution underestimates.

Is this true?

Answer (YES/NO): YES